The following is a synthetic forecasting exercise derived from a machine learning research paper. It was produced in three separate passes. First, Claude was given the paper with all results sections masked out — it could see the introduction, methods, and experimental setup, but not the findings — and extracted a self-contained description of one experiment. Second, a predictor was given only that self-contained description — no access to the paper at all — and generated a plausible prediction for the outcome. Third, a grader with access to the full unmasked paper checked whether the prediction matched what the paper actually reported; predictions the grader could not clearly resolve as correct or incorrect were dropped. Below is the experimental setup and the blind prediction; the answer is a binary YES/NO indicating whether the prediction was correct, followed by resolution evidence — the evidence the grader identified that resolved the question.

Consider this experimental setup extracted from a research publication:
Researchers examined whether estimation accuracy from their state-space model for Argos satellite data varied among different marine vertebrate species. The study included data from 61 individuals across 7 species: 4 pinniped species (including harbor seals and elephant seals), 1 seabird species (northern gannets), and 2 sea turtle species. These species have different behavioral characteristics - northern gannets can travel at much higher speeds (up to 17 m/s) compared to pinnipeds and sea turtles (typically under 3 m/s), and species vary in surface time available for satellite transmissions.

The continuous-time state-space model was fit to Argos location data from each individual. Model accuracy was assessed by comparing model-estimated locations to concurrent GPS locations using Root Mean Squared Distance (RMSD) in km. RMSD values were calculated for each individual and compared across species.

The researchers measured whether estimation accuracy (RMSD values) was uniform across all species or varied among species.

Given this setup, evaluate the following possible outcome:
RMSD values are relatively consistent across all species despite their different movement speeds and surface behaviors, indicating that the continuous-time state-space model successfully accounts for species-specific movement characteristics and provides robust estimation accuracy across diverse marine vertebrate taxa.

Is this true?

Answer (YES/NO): NO